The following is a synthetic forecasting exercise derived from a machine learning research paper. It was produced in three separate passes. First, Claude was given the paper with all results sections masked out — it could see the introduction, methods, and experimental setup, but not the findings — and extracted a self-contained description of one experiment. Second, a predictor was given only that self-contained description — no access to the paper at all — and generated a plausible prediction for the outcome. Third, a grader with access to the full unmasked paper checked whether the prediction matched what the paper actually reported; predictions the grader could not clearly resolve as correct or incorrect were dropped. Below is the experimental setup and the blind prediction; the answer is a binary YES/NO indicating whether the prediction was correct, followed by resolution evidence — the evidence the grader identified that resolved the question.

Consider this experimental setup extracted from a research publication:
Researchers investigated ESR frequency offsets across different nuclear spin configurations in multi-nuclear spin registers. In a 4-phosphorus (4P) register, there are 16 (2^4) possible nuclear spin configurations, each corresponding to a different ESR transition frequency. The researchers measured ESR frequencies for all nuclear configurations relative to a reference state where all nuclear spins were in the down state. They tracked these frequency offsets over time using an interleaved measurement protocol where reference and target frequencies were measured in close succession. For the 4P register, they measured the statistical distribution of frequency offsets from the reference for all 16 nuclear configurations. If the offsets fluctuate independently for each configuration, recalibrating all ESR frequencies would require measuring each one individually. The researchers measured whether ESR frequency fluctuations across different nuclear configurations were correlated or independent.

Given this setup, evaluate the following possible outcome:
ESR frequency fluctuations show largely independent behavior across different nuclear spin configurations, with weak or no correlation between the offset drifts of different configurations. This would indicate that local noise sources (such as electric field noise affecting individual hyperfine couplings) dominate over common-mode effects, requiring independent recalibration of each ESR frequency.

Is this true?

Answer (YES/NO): NO